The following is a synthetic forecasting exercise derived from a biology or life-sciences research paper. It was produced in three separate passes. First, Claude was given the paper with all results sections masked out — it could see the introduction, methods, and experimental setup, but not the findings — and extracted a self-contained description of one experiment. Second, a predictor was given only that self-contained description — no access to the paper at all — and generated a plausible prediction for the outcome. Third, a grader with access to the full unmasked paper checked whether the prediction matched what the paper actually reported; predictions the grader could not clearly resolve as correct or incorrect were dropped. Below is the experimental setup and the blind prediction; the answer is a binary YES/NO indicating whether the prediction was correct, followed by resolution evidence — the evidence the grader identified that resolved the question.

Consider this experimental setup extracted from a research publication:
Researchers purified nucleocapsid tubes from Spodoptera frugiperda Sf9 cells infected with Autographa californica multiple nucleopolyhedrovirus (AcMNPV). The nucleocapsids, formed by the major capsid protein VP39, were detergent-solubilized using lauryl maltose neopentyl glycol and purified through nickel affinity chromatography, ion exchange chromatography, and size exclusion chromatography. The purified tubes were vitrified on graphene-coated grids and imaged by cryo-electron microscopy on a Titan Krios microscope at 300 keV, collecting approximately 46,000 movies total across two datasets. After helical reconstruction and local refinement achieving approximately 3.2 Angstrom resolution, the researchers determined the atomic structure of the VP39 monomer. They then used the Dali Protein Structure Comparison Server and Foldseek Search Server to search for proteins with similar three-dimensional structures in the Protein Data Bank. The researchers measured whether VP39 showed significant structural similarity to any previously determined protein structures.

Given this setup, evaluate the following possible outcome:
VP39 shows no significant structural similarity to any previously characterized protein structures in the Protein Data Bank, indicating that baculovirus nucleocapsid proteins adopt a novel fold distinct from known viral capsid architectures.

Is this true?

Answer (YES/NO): YES